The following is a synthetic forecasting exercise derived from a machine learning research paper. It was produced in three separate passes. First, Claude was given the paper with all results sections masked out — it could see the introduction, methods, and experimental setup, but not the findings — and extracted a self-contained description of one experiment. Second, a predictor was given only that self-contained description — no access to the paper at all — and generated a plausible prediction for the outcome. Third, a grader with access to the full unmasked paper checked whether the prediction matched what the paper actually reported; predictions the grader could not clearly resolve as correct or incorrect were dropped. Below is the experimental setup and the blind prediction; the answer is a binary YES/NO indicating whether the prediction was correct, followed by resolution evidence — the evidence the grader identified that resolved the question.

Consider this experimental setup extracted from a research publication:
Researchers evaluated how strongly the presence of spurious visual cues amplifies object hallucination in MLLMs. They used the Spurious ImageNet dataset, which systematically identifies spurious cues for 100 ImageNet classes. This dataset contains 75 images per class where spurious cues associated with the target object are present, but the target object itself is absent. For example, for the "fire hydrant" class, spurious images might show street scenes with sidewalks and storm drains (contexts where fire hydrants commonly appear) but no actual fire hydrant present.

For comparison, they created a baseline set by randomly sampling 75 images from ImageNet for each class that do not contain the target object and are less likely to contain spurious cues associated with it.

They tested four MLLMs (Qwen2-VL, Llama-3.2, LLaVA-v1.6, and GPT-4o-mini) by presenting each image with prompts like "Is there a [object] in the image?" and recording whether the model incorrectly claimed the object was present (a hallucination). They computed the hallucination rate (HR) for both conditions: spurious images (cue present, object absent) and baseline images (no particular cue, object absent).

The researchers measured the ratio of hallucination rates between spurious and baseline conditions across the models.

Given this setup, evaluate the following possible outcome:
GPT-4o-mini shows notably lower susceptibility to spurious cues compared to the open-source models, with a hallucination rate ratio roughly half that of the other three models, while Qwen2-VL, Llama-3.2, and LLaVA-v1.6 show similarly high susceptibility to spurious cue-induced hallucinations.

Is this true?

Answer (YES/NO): NO